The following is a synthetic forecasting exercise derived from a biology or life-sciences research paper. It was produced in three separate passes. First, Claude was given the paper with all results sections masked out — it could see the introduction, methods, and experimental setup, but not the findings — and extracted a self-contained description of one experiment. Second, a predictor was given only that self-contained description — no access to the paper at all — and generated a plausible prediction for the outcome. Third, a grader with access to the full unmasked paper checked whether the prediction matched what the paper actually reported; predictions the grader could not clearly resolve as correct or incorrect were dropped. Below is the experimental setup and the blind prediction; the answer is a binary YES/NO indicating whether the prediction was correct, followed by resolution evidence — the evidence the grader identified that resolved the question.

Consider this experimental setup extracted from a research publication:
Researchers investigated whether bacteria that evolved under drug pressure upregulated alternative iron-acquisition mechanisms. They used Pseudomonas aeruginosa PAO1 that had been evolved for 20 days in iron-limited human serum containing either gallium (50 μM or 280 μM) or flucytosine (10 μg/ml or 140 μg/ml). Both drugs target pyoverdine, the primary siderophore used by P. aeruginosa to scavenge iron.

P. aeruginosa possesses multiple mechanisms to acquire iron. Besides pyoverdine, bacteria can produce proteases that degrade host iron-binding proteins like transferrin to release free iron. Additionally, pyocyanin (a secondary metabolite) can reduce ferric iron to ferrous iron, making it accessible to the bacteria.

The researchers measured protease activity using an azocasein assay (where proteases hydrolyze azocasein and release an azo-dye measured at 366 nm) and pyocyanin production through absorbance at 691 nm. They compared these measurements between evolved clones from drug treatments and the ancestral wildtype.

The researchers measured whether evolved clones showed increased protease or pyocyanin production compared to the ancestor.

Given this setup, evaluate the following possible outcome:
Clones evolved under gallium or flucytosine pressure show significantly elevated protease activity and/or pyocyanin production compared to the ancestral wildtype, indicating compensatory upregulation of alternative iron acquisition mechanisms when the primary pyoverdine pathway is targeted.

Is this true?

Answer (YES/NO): NO